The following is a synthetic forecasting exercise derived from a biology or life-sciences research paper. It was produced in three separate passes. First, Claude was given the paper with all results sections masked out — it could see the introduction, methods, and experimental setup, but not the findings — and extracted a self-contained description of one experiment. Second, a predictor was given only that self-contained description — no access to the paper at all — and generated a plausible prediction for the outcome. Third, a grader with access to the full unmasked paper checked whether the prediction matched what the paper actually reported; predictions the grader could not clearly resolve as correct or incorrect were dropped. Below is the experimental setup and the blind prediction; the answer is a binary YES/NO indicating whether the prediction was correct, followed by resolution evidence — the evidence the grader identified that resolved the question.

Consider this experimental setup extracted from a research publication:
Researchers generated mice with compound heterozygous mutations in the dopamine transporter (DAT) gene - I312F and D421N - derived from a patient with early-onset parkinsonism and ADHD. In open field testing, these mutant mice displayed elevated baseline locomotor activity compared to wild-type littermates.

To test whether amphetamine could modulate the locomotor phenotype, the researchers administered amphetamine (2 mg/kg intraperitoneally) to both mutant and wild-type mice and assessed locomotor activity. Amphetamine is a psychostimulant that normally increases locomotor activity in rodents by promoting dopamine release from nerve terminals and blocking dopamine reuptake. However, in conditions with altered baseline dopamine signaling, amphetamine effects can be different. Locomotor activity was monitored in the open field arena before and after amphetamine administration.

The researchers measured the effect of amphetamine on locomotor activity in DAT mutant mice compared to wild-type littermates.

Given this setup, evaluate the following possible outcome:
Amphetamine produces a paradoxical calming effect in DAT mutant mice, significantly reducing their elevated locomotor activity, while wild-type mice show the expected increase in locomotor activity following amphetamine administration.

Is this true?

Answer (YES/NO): YES